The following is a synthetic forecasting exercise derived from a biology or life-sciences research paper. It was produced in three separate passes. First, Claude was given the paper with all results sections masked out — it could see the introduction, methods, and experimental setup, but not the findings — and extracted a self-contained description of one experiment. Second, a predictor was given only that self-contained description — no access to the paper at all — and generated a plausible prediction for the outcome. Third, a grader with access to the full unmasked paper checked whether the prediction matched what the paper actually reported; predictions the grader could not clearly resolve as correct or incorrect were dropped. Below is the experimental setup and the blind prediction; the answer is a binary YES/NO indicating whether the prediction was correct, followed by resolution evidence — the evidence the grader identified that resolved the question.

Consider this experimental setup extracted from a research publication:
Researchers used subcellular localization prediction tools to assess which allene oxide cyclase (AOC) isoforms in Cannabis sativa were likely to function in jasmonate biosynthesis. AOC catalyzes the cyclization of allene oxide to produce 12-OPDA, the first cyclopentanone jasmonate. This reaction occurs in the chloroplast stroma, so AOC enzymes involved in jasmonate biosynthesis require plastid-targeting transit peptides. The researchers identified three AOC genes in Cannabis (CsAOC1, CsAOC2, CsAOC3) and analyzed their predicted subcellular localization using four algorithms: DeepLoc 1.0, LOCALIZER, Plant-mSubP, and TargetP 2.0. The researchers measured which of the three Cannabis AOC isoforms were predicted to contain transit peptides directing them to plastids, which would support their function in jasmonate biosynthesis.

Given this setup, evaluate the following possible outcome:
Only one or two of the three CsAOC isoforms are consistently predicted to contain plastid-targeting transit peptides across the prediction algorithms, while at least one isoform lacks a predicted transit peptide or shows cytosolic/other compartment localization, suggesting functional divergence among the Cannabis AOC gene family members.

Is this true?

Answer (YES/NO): YES